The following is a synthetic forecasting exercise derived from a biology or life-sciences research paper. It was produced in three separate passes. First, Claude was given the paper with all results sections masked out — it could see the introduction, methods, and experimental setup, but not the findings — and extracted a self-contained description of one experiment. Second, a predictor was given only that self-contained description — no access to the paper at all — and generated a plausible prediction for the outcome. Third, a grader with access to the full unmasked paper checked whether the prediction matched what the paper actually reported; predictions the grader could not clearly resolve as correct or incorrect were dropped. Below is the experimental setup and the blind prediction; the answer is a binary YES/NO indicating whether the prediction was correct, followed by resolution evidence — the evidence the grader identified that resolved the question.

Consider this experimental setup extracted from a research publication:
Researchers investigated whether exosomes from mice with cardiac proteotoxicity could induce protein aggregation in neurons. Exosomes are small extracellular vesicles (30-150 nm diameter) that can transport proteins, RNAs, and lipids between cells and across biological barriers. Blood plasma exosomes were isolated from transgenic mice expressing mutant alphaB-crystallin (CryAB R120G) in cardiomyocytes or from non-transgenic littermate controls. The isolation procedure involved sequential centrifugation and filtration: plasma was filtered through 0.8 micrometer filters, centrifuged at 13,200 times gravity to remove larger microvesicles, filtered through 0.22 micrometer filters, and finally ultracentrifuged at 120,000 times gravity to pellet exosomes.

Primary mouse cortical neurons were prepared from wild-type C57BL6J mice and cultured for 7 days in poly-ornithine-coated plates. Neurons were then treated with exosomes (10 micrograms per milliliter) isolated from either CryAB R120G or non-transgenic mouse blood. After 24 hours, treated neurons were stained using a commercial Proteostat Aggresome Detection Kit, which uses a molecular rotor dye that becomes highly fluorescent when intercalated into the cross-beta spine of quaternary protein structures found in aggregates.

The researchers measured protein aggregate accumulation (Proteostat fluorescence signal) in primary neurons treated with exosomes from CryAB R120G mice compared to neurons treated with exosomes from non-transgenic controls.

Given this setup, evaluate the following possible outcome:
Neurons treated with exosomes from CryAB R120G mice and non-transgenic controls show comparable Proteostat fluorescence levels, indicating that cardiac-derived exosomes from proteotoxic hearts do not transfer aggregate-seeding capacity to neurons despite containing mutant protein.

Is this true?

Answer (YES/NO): NO